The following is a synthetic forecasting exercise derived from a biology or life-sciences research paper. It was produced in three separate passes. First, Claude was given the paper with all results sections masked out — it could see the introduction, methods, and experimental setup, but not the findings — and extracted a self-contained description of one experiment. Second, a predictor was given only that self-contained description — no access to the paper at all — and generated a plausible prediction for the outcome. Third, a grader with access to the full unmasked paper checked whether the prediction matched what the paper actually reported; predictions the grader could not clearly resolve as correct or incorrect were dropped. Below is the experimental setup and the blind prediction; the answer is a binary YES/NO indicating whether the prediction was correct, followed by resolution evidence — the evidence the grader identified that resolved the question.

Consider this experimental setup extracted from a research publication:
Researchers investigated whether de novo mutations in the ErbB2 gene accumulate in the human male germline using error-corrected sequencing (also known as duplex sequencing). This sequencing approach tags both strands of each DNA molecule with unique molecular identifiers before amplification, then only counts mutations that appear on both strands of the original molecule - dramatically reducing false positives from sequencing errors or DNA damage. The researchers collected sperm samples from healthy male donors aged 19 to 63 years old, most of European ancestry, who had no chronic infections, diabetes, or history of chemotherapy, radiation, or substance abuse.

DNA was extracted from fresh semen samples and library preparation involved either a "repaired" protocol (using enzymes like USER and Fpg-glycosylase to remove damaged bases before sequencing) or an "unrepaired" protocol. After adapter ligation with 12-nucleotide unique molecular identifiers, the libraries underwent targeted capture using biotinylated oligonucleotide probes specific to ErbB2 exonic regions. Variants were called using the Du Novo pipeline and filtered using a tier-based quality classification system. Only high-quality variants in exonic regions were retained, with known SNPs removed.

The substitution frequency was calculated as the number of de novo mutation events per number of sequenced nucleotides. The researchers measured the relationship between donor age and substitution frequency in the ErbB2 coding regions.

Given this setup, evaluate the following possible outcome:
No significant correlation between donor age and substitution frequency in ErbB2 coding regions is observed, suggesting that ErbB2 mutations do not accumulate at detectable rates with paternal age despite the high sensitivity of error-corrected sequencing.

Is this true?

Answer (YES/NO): NO